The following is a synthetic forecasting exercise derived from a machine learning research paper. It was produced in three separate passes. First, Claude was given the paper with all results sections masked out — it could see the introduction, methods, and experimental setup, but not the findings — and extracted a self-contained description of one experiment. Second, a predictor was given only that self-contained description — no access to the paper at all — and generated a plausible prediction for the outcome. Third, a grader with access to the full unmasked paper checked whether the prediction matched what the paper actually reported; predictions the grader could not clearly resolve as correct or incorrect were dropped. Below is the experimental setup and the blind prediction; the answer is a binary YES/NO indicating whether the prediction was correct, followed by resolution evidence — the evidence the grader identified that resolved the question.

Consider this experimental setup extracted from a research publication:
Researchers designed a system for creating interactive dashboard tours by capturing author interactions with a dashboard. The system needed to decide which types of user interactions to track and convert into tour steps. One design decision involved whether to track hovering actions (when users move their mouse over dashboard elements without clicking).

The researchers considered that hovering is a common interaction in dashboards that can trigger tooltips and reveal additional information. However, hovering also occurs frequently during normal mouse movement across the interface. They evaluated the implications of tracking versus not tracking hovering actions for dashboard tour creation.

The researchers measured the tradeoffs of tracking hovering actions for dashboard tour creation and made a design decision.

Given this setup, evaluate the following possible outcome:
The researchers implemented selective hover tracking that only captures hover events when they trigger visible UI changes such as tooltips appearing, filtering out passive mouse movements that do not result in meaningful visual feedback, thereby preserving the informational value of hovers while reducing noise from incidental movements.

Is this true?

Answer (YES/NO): NO